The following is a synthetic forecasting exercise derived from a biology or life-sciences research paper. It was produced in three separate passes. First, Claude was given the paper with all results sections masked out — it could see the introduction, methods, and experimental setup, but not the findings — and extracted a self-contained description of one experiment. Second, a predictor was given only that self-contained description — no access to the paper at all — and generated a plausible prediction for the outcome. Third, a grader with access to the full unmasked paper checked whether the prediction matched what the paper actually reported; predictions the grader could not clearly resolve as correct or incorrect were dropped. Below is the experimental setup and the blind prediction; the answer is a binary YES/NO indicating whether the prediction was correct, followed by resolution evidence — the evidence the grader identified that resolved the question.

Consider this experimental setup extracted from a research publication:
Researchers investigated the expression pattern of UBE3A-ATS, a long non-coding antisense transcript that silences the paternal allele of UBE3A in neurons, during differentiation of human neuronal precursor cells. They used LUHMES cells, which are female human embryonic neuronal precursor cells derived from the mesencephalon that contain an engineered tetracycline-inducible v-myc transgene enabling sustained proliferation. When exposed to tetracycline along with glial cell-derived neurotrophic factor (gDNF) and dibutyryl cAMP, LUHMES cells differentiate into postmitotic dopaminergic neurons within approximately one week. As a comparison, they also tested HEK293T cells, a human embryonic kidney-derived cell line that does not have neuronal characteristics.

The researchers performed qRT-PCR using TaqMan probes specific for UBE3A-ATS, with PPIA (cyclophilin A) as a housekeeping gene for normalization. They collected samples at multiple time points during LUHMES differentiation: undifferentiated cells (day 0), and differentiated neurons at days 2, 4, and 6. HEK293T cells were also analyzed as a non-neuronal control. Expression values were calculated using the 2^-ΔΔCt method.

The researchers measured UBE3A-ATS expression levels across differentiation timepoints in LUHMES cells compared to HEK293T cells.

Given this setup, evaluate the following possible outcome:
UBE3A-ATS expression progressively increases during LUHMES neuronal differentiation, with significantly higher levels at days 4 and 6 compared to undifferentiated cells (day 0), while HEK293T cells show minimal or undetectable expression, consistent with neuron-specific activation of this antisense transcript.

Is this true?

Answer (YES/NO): YES